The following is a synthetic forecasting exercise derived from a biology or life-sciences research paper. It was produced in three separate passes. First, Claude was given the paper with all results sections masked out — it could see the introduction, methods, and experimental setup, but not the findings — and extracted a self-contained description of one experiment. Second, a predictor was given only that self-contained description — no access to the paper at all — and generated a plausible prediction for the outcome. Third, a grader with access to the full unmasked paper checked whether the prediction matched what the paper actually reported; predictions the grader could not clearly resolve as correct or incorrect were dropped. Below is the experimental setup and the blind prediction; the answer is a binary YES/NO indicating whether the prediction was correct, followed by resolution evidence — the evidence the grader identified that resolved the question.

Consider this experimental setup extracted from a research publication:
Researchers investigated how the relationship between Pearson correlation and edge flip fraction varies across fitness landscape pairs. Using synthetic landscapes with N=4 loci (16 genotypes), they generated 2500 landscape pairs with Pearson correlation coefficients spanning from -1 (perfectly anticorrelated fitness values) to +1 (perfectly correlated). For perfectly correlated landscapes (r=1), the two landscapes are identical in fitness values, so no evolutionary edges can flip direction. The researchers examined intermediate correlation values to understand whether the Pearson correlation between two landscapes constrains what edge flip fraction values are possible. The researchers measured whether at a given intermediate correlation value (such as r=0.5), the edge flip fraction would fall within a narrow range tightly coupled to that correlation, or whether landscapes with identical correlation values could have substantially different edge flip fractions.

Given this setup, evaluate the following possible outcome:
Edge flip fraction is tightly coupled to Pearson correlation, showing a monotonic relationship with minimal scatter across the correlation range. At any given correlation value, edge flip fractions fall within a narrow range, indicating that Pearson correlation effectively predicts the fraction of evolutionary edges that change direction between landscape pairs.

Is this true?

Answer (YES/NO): NO